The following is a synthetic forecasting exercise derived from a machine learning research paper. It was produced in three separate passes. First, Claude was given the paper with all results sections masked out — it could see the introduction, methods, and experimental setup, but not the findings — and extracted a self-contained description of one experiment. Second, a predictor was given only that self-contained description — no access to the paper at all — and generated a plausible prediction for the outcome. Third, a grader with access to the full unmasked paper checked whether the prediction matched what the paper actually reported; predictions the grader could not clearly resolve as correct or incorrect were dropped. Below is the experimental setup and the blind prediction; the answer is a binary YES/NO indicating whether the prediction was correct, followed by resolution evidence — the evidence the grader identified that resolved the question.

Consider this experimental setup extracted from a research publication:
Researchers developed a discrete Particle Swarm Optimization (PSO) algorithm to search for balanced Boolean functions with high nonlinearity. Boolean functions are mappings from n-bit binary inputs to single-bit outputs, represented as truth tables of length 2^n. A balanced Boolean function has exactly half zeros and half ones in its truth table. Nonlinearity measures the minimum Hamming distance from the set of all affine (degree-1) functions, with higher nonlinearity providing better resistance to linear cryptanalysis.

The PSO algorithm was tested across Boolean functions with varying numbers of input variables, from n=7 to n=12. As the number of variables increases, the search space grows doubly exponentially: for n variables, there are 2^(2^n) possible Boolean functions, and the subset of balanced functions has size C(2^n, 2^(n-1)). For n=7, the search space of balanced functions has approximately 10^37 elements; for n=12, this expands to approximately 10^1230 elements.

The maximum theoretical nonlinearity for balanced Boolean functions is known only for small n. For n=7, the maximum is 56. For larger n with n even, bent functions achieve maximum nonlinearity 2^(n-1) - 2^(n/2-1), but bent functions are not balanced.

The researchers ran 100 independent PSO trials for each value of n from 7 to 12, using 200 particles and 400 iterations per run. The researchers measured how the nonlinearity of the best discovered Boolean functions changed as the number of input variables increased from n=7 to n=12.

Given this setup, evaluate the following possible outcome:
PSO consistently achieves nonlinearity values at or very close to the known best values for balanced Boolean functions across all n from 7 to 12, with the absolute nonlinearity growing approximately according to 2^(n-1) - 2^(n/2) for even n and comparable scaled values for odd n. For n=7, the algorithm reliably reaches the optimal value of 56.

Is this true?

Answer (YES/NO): NO